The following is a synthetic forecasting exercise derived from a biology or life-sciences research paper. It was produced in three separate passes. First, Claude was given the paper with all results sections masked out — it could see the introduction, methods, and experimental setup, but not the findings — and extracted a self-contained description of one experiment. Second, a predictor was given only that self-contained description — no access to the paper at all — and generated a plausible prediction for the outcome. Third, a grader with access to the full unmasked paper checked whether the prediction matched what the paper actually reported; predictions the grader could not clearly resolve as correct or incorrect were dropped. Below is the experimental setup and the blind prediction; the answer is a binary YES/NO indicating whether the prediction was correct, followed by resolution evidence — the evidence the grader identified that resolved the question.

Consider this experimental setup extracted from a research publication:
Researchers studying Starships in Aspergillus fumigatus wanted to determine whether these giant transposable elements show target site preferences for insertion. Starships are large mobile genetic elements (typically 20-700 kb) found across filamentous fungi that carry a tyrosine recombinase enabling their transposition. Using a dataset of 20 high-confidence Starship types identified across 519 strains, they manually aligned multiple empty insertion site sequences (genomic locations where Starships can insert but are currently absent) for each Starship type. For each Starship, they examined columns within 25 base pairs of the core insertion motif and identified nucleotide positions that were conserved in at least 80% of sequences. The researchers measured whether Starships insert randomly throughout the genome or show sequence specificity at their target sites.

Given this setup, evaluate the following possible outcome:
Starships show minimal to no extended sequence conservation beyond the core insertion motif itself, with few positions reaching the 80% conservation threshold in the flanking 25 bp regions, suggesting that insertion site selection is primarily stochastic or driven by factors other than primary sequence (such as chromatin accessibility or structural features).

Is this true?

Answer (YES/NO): NO